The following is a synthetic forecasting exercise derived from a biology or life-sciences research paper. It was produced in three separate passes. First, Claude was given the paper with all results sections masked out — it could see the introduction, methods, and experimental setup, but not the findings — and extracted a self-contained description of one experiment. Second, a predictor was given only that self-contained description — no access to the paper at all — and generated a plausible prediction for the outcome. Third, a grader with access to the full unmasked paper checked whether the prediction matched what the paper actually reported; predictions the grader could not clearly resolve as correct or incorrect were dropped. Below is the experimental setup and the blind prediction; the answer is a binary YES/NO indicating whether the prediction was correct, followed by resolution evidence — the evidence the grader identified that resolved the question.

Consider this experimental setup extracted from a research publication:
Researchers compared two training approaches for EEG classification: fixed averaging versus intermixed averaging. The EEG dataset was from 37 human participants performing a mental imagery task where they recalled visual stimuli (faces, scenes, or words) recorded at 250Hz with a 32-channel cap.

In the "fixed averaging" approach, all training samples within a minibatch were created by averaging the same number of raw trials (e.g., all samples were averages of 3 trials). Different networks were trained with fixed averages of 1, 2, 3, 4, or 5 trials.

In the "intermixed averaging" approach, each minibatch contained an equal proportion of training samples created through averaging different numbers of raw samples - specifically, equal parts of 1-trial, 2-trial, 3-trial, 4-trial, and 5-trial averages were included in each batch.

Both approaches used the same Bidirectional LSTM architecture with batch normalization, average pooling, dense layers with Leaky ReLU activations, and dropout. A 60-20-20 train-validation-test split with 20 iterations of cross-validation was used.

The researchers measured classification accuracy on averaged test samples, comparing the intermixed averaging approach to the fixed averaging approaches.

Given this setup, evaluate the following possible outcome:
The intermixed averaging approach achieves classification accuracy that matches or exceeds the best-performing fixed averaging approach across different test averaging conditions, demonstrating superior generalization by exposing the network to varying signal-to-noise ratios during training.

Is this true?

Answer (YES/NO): NO